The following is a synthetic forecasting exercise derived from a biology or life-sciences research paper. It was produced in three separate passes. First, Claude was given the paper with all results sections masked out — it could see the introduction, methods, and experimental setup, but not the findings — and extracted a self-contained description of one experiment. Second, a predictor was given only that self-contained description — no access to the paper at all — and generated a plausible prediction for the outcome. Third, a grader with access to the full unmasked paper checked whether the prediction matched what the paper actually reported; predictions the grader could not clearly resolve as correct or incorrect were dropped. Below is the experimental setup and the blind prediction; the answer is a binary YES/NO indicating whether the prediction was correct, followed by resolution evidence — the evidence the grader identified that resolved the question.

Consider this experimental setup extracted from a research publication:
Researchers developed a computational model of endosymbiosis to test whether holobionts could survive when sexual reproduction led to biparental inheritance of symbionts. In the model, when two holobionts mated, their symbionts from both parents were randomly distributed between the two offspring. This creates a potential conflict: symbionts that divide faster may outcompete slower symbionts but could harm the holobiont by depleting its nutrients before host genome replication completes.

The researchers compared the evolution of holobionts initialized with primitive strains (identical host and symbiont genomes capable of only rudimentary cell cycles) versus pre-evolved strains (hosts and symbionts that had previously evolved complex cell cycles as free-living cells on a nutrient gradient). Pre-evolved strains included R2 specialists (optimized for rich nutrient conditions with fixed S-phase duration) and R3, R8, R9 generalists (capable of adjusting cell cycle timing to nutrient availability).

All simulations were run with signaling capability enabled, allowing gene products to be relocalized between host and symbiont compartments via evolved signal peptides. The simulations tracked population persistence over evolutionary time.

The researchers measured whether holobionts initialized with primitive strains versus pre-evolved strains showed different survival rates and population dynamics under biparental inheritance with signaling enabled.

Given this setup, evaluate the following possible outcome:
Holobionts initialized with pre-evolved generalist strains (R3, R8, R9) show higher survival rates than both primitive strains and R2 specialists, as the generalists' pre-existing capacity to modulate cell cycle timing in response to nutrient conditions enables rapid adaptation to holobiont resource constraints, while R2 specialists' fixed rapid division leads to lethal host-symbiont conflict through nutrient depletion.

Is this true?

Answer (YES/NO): NO